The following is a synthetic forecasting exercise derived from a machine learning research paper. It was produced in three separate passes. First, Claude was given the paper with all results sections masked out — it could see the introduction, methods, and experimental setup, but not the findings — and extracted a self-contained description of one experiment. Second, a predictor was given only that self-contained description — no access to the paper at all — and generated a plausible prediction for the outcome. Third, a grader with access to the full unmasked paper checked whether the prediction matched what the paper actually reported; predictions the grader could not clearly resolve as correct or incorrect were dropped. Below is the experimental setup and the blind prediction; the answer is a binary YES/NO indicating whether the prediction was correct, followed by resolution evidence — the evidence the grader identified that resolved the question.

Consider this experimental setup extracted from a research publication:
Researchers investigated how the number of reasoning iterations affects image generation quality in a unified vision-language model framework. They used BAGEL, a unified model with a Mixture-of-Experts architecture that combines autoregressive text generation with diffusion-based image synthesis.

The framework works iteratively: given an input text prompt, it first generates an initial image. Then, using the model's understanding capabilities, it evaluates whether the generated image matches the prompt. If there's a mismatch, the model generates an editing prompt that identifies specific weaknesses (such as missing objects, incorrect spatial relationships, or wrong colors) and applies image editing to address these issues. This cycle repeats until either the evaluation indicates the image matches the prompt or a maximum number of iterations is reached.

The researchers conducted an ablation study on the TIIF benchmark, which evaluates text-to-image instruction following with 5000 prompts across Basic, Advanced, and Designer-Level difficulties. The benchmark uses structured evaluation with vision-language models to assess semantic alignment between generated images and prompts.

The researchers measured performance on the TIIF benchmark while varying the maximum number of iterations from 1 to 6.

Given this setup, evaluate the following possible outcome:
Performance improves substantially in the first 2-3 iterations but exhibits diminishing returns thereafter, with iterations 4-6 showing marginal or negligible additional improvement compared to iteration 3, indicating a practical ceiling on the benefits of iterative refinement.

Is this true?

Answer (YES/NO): NO